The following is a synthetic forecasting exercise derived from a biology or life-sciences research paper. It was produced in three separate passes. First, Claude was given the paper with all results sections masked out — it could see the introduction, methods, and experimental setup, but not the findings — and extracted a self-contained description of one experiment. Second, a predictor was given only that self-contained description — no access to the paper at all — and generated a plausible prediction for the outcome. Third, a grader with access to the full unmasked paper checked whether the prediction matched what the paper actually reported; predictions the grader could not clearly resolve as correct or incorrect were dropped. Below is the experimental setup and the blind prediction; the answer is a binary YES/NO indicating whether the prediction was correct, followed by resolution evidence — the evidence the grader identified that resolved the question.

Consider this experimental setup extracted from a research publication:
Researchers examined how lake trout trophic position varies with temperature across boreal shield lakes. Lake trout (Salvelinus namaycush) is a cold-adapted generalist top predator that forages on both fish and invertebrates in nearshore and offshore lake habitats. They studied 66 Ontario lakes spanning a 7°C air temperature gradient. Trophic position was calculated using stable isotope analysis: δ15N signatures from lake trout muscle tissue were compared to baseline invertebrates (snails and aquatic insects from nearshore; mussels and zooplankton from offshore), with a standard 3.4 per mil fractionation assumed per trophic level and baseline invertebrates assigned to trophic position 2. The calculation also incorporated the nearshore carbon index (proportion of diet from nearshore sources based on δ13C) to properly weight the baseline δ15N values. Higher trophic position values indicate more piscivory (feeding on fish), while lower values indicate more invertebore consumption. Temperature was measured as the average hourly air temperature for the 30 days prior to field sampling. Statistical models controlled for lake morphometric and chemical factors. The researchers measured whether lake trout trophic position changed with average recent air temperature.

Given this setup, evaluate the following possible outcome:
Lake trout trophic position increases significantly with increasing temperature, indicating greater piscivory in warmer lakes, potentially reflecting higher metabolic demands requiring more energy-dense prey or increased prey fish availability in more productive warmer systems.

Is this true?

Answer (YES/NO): YES